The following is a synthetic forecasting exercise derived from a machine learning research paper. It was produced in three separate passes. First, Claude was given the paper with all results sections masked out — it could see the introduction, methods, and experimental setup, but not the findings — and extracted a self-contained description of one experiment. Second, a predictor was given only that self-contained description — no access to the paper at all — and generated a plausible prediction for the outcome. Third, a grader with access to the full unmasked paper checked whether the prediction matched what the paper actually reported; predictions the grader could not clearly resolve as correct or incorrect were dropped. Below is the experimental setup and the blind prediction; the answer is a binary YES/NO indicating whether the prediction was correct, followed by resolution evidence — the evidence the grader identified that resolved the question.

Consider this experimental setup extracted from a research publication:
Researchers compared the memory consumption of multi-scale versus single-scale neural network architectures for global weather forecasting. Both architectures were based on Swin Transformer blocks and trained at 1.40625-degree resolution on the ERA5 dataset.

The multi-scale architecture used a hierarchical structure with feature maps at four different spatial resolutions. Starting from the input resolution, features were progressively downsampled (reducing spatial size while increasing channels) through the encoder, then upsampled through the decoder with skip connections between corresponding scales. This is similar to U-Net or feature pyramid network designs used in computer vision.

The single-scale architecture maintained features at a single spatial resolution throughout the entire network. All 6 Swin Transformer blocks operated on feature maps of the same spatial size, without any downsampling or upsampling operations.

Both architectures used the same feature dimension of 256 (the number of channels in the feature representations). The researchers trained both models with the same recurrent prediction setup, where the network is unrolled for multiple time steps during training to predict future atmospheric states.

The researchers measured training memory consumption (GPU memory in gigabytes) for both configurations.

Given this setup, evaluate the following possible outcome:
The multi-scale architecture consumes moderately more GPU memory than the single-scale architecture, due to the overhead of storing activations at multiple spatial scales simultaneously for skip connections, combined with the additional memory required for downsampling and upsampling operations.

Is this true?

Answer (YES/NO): YES